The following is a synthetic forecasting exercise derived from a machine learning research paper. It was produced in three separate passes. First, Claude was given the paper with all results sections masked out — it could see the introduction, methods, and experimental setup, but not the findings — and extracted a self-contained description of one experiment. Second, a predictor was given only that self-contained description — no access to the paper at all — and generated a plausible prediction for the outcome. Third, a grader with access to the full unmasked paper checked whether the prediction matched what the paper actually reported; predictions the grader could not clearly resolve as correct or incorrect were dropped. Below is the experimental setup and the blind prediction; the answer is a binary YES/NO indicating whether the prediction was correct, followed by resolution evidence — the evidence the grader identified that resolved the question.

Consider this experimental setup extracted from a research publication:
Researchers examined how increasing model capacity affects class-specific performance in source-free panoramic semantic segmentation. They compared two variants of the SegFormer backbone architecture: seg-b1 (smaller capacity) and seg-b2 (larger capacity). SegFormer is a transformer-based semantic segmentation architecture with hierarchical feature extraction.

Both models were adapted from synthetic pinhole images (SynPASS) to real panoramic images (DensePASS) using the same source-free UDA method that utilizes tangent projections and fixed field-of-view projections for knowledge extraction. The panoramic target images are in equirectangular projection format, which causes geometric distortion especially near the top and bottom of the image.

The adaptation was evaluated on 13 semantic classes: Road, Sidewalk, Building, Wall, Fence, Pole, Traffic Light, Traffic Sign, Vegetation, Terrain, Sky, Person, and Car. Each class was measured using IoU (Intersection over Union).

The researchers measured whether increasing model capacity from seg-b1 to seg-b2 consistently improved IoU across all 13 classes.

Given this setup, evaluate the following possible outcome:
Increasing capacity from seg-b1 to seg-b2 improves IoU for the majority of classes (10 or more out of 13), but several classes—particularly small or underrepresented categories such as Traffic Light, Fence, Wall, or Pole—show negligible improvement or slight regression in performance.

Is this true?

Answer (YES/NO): NO